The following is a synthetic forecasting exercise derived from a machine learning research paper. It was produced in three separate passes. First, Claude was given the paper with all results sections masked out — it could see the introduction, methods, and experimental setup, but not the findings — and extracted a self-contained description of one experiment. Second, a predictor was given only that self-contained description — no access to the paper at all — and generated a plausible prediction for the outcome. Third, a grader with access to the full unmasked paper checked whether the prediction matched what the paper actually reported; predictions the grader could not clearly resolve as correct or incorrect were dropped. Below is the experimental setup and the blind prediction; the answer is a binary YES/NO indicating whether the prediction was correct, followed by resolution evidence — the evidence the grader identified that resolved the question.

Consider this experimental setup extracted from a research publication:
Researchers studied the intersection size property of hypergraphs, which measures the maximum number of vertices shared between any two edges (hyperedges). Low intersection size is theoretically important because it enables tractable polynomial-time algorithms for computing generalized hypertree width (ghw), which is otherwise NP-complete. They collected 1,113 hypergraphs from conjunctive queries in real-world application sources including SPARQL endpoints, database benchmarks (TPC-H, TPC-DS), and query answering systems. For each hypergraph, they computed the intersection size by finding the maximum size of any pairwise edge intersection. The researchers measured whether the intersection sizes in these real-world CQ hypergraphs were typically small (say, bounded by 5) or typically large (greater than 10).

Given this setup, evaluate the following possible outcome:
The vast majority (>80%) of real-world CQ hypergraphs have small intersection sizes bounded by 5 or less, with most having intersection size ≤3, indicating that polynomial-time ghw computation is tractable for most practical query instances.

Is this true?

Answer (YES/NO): YES